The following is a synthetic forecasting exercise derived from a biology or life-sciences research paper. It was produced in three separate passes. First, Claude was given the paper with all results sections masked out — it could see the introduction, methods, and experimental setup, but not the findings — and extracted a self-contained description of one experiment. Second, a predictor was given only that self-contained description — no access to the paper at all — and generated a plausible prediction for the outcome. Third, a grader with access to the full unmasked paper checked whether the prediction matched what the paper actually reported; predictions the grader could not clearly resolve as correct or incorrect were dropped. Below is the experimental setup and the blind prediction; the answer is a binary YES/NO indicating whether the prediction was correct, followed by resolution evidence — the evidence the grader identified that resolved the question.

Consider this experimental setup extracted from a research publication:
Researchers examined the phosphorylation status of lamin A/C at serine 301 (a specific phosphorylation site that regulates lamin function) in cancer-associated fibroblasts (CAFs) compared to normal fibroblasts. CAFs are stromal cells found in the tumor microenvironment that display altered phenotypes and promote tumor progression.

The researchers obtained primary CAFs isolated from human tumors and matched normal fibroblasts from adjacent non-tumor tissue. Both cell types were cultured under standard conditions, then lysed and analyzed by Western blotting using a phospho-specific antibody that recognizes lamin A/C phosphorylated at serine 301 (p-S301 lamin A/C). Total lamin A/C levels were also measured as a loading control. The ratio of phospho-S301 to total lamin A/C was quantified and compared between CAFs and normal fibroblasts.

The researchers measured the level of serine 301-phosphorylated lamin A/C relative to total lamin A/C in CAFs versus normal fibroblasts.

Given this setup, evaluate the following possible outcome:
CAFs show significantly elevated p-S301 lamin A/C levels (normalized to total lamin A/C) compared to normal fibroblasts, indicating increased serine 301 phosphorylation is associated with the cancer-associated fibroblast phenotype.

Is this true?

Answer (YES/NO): YES